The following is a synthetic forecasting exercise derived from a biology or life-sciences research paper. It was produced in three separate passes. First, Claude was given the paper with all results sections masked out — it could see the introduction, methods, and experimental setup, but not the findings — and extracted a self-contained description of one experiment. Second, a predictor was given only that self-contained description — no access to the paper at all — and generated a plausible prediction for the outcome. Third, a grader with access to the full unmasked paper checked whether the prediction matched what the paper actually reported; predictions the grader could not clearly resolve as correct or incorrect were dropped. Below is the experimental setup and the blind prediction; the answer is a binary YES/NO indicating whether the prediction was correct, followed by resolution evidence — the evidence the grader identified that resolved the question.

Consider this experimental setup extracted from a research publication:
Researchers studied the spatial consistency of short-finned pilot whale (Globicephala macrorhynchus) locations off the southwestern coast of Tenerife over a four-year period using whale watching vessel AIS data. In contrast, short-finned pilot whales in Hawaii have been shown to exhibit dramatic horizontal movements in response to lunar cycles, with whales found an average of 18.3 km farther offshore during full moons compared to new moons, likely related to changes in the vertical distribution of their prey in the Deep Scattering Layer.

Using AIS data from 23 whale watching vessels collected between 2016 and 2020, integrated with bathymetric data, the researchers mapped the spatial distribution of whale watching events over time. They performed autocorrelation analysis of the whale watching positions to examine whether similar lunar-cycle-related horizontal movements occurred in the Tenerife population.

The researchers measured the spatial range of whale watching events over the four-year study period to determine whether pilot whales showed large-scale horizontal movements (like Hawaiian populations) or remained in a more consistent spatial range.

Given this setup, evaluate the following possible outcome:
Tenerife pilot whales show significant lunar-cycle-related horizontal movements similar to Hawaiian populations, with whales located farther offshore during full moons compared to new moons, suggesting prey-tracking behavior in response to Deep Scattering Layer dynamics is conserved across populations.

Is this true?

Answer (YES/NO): NO